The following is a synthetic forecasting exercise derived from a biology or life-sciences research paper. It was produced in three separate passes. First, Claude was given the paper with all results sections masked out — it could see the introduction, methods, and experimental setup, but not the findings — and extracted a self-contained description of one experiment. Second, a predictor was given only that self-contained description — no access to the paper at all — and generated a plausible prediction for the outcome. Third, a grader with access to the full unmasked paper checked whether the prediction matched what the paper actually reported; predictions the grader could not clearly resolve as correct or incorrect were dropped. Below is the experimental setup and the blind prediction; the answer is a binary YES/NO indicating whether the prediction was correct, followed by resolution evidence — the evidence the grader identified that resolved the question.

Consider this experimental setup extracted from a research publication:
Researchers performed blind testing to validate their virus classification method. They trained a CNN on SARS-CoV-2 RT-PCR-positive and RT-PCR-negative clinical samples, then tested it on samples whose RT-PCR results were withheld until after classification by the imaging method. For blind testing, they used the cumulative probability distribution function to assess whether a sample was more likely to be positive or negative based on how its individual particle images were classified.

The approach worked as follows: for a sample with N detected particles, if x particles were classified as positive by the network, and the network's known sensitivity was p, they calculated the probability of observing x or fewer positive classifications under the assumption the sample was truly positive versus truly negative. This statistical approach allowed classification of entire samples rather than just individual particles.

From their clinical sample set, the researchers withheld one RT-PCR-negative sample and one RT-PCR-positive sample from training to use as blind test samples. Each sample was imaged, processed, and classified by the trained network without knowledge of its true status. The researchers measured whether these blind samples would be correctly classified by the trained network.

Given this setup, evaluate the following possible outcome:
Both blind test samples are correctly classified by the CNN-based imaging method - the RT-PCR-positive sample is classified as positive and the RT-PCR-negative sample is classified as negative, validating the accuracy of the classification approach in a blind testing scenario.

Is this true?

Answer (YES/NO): YES